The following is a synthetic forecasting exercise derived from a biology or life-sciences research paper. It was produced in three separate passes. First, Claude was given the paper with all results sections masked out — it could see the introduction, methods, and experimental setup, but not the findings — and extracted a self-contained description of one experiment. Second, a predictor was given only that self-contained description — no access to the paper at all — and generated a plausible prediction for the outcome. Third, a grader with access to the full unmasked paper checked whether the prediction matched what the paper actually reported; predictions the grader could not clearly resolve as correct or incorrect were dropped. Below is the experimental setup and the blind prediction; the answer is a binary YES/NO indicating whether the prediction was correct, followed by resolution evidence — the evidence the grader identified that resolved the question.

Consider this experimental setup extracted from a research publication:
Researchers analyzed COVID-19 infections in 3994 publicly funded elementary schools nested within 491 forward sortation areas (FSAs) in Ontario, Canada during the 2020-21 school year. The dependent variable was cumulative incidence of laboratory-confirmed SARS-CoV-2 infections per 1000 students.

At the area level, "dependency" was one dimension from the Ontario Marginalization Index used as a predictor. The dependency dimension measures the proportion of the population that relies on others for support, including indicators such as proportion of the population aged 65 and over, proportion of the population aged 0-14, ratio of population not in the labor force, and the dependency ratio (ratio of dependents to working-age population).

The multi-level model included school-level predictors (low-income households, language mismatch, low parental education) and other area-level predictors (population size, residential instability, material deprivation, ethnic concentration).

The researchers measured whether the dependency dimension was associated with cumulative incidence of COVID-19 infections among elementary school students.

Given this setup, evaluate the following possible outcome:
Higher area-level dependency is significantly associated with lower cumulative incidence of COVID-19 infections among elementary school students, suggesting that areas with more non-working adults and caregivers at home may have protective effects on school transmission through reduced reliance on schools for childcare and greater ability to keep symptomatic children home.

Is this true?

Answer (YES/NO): YES